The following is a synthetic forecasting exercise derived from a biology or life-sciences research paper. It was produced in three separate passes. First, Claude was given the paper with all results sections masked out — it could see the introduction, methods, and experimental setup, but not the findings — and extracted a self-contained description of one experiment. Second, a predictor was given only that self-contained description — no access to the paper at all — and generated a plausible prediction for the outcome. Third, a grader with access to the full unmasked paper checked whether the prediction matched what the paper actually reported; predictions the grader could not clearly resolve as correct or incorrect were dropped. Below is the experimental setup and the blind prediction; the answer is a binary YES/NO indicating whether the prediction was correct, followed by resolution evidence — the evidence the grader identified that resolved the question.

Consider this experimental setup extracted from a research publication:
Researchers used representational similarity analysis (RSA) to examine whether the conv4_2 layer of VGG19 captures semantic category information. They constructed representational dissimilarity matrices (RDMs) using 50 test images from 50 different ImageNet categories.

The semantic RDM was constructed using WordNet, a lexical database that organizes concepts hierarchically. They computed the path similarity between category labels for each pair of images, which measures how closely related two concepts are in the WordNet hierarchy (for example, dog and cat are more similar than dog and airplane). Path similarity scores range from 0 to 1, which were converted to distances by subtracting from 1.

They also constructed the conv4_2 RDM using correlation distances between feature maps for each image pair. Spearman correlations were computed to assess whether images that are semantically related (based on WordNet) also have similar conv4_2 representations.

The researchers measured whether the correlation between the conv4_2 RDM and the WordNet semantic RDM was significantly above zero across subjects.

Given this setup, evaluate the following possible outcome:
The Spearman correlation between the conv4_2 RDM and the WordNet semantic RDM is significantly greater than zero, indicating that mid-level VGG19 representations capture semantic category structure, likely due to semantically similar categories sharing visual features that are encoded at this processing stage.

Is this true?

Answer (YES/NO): YES